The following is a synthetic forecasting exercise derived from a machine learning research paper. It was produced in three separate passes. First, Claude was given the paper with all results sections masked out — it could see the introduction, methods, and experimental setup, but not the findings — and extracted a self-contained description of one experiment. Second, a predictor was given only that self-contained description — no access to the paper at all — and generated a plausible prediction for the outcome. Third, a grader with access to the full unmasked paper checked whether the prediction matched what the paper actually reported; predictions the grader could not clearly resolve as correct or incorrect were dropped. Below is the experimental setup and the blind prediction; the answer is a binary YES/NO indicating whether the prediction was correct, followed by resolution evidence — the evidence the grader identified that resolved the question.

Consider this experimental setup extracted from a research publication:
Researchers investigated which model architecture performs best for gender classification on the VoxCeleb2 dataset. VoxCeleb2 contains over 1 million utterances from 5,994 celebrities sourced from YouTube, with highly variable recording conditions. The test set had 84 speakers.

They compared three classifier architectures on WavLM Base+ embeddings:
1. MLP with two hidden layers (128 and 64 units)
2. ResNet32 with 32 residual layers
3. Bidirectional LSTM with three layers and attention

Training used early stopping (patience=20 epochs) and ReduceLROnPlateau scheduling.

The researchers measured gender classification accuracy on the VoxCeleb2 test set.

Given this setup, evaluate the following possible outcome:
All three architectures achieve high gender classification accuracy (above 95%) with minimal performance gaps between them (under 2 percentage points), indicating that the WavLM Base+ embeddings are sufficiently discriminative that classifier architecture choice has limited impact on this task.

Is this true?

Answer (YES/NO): NO